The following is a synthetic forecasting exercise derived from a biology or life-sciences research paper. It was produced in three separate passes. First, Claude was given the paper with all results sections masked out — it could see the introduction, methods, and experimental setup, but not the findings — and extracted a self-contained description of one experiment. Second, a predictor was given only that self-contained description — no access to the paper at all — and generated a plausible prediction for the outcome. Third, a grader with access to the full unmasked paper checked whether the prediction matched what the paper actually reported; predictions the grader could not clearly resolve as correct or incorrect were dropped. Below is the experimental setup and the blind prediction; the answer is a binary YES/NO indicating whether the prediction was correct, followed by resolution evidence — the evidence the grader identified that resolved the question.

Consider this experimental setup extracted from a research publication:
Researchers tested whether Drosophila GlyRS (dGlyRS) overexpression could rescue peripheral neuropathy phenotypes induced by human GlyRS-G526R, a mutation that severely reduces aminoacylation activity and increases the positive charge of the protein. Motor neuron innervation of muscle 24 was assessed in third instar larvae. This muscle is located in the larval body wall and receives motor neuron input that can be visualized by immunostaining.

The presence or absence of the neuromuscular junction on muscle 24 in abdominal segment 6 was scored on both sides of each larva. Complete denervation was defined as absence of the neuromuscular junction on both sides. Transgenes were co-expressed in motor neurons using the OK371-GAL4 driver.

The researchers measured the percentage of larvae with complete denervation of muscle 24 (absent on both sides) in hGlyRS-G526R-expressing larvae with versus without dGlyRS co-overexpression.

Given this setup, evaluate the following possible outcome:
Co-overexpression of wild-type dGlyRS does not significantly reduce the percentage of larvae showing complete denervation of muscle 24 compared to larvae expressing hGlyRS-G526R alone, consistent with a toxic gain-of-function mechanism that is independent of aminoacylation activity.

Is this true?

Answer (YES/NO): YES